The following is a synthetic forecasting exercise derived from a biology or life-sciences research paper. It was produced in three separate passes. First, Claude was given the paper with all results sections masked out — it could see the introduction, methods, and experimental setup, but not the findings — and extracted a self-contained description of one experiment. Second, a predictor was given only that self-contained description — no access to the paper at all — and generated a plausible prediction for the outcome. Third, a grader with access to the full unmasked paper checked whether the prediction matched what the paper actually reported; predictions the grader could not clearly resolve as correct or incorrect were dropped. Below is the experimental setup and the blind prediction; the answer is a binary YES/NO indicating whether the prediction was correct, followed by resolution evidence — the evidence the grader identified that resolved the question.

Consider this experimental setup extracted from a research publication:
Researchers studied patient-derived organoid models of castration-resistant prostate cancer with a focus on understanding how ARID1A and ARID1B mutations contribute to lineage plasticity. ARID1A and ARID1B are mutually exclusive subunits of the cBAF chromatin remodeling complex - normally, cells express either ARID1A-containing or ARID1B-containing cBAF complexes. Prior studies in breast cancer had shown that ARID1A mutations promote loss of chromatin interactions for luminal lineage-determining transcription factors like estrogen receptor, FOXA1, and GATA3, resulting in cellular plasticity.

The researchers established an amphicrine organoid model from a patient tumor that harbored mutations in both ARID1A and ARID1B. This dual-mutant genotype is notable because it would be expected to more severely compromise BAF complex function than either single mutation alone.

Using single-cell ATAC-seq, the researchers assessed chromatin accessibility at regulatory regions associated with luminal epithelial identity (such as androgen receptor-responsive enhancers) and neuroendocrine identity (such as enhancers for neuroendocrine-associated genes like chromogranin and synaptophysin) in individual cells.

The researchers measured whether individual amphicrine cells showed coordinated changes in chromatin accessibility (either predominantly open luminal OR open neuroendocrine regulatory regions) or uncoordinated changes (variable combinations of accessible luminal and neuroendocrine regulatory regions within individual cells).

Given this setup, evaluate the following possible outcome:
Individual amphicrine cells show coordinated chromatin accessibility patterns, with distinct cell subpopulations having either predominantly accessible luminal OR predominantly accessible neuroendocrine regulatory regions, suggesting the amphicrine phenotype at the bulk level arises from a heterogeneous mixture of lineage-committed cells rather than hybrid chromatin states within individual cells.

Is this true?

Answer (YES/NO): NO